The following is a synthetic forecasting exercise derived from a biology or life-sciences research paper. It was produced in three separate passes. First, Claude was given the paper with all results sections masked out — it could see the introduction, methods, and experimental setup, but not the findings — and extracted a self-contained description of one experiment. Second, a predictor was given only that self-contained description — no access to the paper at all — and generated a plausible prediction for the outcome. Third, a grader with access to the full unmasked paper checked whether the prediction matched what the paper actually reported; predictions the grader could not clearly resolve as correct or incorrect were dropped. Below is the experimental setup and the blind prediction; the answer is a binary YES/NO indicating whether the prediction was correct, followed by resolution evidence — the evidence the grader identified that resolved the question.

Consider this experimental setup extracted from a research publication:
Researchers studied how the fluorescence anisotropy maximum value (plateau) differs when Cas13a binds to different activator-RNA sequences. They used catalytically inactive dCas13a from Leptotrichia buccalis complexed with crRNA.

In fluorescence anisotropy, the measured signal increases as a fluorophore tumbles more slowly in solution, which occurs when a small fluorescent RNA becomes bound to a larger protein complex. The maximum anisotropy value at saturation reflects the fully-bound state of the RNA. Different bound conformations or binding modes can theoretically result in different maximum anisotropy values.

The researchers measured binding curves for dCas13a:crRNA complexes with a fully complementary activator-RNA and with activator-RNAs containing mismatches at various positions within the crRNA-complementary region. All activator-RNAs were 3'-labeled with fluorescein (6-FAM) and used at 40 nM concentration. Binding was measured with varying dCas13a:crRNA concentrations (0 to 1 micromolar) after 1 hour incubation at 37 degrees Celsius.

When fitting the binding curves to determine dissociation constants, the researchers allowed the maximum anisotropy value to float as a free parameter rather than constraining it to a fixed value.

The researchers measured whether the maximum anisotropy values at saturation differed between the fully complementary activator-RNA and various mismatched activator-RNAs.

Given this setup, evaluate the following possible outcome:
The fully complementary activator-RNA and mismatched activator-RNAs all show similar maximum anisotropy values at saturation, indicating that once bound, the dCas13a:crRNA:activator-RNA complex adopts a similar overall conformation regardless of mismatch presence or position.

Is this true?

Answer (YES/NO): NO